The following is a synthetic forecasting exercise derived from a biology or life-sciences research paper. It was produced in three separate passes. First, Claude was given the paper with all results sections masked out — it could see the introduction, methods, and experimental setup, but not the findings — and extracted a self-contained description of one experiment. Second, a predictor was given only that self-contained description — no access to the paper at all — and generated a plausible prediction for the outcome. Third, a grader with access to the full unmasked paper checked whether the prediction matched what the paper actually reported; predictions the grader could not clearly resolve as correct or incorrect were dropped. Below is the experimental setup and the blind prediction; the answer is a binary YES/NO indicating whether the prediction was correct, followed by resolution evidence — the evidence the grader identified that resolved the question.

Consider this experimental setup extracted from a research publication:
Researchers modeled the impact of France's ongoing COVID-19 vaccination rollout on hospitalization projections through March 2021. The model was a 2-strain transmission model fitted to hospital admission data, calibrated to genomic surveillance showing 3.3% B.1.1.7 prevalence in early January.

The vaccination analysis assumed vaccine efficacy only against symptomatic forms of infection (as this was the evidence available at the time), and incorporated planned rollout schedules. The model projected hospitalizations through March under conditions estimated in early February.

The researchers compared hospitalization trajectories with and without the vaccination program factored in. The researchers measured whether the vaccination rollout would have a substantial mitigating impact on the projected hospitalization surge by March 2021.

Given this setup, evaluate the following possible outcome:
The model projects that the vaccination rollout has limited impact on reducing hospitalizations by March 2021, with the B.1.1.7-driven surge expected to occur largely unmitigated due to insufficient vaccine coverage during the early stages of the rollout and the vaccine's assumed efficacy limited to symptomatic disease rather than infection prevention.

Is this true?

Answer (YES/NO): YES